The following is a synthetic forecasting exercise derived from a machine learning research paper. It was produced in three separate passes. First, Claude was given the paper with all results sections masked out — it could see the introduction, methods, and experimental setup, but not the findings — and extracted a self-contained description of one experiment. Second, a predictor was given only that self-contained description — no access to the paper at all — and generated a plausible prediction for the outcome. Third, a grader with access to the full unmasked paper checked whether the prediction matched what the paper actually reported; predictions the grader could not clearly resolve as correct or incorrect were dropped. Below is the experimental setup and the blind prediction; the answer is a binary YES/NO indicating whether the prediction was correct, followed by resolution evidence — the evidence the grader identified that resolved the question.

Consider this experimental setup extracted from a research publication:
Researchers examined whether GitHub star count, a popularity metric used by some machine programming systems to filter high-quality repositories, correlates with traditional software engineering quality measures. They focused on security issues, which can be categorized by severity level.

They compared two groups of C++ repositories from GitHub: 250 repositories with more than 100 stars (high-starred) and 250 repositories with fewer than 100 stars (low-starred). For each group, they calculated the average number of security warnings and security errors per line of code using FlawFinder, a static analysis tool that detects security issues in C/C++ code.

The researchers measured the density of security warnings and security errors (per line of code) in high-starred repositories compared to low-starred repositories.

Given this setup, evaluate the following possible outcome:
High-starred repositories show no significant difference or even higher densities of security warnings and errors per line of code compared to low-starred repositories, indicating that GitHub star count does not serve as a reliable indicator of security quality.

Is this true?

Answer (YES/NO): NO